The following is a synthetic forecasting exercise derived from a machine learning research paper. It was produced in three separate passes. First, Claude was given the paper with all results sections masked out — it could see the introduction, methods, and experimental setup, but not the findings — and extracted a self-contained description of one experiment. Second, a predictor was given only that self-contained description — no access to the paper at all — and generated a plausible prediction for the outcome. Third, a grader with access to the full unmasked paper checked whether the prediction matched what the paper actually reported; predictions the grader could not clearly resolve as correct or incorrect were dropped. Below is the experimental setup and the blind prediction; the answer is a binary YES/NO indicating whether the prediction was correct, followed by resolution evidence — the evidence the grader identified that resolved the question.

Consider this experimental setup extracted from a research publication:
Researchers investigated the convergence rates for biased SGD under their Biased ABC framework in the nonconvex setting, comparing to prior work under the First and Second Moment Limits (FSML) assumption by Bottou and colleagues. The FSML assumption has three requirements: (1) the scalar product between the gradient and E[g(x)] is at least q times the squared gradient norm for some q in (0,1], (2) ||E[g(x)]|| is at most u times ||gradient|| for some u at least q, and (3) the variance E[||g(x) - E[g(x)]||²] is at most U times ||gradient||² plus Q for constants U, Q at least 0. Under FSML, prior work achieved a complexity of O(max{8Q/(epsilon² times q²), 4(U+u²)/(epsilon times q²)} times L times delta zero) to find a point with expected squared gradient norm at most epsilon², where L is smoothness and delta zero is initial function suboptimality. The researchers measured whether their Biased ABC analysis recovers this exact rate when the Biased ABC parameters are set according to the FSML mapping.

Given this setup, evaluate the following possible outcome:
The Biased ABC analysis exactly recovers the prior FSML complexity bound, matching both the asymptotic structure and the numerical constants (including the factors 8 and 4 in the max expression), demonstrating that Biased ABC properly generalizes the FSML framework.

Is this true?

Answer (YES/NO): YES